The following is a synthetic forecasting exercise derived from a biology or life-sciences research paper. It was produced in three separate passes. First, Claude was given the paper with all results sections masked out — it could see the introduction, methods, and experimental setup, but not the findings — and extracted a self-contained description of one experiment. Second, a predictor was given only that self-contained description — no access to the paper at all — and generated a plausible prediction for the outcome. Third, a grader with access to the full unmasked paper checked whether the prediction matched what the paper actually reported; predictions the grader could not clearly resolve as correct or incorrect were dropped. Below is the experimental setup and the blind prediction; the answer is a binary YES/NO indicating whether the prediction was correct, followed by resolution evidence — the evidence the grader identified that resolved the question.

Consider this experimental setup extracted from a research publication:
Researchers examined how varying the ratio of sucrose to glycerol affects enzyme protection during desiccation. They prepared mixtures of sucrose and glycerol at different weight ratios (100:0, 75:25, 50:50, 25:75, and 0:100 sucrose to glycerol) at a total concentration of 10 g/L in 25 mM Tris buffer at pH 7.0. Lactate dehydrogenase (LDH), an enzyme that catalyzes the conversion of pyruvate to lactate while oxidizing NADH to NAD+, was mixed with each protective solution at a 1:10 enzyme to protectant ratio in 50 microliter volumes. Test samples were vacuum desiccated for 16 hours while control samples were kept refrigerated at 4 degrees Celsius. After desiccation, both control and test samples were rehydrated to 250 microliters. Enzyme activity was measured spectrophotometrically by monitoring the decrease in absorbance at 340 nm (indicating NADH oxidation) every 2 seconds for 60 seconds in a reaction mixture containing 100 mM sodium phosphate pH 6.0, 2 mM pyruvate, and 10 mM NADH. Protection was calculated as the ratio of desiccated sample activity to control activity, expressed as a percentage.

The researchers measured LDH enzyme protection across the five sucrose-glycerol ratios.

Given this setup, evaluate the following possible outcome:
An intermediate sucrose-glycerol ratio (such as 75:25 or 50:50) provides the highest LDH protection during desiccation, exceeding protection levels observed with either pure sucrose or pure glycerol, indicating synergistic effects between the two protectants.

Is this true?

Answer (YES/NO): NO